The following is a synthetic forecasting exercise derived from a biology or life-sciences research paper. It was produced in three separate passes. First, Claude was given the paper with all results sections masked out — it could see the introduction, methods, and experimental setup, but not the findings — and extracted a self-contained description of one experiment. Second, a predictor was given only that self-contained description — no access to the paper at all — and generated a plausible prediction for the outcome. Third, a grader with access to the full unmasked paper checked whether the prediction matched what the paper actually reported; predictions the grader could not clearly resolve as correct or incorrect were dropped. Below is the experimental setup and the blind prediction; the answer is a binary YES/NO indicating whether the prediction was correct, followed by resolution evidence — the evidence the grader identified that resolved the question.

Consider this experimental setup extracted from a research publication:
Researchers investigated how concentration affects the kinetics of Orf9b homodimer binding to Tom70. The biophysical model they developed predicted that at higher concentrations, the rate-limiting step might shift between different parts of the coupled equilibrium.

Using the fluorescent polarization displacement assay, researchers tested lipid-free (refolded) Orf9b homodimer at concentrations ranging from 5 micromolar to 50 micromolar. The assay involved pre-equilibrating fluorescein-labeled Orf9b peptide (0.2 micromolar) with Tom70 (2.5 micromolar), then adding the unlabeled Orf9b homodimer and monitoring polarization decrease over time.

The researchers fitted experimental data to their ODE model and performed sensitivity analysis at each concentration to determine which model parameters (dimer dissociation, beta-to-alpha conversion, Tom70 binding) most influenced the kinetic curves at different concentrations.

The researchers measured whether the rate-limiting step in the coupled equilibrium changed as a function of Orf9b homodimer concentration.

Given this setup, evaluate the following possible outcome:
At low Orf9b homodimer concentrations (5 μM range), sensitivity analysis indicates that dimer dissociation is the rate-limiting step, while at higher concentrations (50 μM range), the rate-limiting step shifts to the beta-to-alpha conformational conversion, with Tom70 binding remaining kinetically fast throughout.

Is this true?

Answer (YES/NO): NO